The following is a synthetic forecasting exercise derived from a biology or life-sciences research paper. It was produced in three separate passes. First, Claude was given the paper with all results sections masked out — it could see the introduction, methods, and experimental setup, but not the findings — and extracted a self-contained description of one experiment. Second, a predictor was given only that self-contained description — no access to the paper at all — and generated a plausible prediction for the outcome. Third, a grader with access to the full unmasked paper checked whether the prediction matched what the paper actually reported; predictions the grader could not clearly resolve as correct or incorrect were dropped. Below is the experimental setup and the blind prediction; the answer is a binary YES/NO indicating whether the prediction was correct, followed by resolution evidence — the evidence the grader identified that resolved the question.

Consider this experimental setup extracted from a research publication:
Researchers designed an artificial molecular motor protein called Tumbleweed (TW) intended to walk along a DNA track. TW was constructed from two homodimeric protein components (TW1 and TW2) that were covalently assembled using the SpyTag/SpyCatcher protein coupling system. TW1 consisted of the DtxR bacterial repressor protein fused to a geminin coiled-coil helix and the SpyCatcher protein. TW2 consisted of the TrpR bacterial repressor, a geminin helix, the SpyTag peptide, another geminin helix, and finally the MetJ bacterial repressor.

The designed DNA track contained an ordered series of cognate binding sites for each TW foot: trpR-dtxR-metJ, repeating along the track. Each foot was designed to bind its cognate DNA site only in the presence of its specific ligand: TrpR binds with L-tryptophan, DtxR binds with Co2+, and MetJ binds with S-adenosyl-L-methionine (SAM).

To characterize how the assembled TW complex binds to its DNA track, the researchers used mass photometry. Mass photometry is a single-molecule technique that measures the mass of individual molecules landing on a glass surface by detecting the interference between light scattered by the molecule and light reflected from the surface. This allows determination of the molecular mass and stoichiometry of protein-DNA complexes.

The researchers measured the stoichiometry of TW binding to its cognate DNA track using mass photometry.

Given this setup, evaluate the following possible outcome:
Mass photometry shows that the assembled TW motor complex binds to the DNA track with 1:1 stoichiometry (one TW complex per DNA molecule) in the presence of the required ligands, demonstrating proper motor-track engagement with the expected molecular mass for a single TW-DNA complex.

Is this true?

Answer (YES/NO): YES